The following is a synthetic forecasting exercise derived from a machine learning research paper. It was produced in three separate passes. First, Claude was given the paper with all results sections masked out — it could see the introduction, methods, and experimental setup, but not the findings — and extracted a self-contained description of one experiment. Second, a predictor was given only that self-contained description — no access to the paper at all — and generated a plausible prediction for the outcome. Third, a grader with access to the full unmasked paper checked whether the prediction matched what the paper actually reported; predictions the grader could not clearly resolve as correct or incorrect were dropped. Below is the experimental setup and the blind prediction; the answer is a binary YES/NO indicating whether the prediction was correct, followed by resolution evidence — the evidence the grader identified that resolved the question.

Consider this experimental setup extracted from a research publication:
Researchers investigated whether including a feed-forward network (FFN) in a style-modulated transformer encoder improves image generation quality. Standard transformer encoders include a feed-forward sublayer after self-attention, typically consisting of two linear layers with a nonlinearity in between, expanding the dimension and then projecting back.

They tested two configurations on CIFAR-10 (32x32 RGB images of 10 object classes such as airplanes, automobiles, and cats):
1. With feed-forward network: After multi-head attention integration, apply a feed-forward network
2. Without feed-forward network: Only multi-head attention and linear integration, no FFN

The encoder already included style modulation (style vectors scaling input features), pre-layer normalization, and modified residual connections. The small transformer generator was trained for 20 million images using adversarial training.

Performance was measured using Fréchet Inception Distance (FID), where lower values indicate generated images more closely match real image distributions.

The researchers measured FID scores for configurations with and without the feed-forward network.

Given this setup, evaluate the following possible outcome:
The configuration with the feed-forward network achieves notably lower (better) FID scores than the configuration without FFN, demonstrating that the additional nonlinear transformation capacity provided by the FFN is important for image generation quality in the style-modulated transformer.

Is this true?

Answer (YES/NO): NO